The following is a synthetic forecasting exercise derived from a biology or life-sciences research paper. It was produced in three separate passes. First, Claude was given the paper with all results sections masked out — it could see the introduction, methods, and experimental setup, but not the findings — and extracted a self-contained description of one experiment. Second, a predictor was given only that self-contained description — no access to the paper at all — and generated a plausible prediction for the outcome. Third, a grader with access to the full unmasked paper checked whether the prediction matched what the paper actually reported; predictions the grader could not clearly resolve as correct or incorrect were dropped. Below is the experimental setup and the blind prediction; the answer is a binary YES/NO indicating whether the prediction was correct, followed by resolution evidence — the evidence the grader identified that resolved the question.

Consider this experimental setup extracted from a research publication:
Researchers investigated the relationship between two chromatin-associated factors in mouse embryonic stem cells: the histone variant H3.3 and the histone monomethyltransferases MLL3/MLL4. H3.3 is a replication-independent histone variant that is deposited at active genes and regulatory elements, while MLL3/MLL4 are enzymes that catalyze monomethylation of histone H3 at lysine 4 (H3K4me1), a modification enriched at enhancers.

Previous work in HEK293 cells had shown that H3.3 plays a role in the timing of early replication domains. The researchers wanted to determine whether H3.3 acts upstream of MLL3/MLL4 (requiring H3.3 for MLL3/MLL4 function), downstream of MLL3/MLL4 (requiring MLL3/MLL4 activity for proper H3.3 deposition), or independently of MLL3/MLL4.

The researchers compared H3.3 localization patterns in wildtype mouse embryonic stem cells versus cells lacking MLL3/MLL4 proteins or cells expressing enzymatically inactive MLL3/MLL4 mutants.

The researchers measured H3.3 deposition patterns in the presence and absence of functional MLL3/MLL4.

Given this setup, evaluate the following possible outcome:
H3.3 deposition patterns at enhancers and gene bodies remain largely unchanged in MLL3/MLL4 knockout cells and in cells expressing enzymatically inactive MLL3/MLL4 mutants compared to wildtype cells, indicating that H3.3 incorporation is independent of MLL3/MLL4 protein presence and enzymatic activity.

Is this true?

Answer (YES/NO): NO